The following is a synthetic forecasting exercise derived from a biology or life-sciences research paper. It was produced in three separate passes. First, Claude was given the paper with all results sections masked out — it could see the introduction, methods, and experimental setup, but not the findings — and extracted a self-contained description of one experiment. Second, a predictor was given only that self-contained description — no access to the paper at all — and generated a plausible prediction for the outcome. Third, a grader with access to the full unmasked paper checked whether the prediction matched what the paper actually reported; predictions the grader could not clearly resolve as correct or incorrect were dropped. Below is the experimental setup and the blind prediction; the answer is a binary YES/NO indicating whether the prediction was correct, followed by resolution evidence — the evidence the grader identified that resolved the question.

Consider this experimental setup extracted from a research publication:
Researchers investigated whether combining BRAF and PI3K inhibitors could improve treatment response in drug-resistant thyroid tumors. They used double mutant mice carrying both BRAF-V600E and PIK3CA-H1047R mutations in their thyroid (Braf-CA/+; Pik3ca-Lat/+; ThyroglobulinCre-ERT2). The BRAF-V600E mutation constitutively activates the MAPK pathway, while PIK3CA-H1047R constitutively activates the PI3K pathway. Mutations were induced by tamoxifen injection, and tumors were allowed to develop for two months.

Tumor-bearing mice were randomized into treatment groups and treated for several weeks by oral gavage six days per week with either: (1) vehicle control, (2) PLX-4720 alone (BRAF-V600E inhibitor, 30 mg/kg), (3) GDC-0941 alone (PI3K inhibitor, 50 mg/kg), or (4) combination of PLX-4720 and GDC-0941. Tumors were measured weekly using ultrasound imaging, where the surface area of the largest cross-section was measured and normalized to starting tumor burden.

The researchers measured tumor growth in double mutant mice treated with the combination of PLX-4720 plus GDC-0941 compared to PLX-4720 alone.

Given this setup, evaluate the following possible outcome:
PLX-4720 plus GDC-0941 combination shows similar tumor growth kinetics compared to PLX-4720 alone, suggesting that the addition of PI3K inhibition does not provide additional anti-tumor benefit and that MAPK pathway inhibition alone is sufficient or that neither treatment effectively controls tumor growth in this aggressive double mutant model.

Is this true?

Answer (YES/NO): NO